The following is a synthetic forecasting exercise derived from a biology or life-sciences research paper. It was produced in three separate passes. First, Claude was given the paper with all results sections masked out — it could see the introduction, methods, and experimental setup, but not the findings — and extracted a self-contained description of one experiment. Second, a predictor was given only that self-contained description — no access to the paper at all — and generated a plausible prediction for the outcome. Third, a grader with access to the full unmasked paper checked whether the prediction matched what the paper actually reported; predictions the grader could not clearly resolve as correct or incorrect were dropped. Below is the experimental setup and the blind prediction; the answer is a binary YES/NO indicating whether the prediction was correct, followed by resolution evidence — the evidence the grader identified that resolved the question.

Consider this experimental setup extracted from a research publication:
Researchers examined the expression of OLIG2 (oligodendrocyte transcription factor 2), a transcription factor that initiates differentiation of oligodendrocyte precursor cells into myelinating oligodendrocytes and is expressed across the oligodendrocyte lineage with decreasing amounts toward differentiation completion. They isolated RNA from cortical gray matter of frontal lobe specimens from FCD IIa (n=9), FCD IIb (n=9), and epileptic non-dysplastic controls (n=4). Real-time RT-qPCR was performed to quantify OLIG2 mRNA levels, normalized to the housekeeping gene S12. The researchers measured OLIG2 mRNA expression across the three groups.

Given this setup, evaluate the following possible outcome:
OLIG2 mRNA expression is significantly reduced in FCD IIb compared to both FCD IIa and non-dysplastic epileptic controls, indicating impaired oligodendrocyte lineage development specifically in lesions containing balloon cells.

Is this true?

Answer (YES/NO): NO